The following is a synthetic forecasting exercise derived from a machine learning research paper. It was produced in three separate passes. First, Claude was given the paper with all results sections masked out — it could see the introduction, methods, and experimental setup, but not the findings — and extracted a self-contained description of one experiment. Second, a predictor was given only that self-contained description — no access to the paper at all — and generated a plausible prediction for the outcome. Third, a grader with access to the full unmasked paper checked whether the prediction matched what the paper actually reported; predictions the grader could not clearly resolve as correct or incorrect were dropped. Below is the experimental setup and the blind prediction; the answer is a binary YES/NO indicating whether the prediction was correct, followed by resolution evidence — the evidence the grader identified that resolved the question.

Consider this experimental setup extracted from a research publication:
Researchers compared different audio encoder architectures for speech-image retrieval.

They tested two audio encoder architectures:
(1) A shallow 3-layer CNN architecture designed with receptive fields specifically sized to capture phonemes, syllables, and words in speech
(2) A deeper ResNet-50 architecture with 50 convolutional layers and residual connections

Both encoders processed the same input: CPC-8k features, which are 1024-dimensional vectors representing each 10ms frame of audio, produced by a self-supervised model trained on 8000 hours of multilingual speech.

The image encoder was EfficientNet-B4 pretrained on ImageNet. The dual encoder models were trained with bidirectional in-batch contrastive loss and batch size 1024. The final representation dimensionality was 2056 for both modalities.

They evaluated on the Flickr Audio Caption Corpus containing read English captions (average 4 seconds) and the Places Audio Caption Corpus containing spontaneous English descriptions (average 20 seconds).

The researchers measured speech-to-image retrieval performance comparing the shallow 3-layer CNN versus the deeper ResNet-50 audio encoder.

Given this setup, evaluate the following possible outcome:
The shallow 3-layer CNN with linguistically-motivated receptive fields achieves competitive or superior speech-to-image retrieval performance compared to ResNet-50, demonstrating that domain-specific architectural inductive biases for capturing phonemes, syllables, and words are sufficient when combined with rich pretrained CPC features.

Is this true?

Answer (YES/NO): NO